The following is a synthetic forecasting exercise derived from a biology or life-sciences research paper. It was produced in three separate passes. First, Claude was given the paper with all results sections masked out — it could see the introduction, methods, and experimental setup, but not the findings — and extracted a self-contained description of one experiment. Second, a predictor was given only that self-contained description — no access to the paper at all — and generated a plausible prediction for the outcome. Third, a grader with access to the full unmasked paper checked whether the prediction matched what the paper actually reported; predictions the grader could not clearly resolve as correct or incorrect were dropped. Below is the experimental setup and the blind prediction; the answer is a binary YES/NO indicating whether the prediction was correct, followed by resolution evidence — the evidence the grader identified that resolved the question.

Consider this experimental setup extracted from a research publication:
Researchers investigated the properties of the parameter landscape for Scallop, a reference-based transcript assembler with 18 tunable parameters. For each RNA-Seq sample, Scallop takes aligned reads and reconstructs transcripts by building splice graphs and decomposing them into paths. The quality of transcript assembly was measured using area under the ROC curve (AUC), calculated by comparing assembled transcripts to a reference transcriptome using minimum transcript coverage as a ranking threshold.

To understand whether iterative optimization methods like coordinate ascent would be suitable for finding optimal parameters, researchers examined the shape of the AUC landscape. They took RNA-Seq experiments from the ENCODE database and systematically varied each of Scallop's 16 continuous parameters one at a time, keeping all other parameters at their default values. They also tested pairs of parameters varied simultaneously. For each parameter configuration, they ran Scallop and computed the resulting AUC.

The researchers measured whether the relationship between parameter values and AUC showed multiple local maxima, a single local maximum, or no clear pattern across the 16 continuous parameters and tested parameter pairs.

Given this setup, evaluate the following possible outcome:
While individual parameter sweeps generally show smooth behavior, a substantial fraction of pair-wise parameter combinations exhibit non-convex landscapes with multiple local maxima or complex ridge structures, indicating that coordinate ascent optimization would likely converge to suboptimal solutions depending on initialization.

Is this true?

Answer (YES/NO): NO